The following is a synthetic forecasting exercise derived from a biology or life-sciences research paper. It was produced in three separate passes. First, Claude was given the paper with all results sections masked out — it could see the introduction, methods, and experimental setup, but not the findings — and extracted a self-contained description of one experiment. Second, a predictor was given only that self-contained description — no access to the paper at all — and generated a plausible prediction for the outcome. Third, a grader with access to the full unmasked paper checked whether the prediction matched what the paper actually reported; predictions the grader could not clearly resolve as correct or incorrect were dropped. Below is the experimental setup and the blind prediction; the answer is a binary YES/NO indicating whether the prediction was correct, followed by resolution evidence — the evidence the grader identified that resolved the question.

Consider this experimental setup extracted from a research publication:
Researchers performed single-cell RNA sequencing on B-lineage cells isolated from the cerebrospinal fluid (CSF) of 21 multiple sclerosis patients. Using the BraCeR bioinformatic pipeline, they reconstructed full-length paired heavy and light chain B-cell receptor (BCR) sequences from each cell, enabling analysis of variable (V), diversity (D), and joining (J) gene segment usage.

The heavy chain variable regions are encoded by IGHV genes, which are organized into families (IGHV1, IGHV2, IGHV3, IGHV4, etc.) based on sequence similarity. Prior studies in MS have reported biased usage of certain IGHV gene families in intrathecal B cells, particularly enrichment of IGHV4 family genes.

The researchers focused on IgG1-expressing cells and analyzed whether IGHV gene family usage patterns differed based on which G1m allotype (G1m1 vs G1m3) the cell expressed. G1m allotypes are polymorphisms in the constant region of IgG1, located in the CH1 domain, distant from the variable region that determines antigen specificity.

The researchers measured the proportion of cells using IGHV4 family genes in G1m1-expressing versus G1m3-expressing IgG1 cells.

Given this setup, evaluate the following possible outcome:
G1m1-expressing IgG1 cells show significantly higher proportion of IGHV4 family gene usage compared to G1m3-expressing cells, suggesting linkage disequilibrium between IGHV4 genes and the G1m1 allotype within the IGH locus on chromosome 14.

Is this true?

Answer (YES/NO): YES